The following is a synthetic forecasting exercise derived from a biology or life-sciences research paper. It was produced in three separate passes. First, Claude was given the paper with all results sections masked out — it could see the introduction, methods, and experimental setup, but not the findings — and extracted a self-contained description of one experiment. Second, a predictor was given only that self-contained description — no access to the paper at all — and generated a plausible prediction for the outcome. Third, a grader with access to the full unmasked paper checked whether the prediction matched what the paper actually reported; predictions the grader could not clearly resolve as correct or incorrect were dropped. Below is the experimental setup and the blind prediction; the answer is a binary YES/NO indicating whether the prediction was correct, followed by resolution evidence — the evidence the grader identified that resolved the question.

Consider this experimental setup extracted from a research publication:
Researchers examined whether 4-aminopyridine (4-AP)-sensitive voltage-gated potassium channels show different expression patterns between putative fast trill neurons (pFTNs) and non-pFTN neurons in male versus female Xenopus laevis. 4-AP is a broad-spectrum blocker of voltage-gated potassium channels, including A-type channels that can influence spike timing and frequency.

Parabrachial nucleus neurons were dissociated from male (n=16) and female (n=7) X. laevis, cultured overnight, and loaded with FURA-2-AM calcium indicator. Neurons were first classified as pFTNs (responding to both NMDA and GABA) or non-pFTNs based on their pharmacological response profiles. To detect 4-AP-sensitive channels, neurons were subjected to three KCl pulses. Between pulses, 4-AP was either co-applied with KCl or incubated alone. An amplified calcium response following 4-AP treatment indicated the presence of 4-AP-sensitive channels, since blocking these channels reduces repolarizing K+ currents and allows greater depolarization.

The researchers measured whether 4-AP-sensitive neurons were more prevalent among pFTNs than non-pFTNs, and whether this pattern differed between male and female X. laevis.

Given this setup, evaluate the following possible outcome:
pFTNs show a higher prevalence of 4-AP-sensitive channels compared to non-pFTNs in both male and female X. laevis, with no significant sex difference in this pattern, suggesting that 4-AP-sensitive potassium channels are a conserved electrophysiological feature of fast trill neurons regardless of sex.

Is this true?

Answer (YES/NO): NO